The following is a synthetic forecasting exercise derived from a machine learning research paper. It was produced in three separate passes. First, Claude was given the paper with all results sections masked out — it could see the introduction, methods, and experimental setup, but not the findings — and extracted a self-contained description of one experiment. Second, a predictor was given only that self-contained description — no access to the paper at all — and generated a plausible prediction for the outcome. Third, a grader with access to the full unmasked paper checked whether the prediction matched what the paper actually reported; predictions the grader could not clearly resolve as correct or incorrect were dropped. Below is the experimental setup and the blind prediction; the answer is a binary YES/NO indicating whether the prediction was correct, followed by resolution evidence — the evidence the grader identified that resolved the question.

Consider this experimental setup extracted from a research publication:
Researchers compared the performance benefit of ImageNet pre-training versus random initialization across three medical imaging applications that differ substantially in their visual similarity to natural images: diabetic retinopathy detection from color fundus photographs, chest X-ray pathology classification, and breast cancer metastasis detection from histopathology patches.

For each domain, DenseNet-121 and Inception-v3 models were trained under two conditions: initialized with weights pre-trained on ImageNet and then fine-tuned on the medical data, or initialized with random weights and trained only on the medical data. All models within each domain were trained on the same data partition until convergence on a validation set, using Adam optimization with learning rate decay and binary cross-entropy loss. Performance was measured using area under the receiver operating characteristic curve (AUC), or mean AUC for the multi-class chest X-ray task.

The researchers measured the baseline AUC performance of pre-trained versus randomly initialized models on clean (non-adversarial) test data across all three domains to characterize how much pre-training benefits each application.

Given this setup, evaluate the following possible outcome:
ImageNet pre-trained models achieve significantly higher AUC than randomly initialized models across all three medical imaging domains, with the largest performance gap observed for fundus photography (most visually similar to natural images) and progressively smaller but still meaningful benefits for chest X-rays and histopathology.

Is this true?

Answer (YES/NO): NO